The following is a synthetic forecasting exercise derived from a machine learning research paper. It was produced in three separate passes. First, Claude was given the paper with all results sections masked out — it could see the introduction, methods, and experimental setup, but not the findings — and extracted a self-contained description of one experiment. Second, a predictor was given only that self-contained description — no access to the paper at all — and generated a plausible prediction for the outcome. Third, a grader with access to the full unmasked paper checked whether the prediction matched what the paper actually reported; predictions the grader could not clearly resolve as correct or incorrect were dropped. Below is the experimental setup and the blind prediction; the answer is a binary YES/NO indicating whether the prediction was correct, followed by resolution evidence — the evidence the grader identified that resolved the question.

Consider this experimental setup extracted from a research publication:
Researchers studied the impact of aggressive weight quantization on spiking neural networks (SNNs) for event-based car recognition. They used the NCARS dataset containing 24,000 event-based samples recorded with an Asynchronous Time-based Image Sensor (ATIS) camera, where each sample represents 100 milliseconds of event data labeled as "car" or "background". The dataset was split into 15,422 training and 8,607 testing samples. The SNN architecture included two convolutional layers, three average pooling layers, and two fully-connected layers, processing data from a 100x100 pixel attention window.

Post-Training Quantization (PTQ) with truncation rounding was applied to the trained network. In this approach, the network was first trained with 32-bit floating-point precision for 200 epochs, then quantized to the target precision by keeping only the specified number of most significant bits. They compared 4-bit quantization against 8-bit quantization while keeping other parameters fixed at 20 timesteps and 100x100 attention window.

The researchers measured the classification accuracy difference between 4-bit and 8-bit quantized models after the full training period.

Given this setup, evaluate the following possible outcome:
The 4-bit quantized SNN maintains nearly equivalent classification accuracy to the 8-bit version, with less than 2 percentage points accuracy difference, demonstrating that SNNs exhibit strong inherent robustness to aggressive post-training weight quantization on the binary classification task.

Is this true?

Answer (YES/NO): NO